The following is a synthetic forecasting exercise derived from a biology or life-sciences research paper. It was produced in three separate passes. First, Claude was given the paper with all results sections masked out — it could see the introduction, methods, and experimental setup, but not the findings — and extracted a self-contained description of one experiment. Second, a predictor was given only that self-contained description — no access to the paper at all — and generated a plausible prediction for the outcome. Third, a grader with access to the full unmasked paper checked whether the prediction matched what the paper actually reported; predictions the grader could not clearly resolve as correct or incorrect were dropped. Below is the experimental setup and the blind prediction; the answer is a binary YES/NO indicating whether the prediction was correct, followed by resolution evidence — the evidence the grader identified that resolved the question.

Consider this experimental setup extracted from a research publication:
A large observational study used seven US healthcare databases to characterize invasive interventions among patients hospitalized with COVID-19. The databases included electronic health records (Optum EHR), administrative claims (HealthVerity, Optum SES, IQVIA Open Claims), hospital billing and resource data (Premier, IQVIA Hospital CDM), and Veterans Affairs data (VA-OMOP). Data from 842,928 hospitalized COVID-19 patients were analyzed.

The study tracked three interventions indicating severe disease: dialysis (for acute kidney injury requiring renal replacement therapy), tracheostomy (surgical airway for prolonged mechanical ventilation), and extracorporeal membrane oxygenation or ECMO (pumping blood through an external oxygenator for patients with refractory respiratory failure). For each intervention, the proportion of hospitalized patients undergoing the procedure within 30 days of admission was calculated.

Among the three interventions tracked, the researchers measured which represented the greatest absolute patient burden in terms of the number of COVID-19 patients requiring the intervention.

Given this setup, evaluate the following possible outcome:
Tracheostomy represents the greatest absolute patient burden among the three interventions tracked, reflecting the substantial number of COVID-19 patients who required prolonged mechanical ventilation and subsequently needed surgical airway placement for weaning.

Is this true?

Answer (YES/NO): NO